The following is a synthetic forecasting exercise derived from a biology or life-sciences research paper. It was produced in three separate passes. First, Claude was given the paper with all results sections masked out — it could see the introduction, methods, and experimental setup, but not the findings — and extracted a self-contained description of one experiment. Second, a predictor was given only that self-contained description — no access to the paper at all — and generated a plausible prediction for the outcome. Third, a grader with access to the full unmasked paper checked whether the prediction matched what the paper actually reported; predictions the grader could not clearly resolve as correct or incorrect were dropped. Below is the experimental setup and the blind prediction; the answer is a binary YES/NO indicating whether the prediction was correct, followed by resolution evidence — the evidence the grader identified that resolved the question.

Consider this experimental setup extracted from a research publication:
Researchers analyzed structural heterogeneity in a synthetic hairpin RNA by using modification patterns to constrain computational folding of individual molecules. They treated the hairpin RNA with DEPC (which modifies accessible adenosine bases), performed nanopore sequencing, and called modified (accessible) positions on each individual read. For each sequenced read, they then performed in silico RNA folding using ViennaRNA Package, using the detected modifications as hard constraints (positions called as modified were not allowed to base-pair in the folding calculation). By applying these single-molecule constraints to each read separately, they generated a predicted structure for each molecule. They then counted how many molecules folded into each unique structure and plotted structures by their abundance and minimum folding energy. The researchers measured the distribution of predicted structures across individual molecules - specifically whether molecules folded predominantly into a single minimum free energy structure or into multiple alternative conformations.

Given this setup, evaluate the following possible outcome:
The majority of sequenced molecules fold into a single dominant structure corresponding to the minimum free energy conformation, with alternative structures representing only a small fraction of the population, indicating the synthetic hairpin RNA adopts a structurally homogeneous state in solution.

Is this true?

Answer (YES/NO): NO